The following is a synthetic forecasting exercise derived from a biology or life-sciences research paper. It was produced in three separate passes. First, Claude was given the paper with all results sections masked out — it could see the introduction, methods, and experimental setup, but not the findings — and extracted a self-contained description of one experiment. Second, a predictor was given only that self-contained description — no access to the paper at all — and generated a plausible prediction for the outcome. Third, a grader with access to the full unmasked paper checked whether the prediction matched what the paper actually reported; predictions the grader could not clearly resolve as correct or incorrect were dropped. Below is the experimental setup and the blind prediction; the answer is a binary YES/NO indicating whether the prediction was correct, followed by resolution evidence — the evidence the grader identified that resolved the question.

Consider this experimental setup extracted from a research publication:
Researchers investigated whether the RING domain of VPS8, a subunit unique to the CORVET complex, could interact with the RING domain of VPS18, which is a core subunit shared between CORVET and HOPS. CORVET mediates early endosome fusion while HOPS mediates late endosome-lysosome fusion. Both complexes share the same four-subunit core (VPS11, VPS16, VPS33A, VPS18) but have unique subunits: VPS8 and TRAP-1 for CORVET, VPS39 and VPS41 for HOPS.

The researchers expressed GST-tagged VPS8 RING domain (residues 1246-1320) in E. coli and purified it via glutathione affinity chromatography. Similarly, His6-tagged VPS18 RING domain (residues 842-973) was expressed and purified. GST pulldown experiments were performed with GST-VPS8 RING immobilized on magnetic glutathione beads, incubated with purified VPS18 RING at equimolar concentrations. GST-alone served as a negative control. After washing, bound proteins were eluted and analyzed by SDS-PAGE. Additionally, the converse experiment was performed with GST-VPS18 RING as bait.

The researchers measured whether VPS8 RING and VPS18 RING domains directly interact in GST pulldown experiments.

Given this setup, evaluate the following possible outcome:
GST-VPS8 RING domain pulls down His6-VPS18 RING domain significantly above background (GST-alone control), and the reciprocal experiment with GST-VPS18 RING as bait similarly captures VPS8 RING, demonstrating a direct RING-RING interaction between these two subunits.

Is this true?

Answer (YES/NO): NO